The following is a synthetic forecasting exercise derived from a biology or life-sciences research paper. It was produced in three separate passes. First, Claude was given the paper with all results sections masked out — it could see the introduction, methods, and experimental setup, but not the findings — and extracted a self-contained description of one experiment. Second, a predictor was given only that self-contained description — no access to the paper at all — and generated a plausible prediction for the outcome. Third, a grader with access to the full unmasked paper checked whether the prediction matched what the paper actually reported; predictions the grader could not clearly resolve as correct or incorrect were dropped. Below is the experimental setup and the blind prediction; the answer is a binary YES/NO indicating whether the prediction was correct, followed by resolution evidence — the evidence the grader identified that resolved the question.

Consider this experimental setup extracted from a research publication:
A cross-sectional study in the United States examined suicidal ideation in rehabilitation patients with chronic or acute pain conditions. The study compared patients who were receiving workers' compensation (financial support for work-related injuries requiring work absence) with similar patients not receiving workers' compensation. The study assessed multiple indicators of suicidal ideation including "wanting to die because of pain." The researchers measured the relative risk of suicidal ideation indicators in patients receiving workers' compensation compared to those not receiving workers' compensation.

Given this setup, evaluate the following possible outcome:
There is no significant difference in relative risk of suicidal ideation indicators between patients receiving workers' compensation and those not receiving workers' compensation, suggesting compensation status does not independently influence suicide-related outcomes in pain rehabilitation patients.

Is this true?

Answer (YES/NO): NO